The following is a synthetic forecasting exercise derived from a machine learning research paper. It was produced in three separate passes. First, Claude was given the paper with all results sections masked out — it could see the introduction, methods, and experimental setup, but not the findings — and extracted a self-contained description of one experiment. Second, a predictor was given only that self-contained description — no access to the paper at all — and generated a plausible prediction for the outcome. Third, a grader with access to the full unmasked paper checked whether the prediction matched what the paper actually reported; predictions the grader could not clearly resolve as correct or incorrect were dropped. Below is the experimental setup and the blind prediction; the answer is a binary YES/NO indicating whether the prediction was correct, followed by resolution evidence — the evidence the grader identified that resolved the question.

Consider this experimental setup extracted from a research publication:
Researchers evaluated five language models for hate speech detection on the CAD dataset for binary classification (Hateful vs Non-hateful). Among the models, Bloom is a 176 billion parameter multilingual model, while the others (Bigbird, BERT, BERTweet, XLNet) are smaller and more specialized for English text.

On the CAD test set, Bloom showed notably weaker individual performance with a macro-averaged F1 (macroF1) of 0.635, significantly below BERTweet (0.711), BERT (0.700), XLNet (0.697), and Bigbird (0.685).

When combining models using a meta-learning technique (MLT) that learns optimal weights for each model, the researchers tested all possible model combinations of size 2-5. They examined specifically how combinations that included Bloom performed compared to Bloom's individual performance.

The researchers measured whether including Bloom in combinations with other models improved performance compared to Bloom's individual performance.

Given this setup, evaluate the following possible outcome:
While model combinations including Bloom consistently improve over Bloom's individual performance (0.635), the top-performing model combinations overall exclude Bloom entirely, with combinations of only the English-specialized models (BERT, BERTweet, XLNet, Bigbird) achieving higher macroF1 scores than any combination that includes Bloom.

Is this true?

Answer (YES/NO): YES